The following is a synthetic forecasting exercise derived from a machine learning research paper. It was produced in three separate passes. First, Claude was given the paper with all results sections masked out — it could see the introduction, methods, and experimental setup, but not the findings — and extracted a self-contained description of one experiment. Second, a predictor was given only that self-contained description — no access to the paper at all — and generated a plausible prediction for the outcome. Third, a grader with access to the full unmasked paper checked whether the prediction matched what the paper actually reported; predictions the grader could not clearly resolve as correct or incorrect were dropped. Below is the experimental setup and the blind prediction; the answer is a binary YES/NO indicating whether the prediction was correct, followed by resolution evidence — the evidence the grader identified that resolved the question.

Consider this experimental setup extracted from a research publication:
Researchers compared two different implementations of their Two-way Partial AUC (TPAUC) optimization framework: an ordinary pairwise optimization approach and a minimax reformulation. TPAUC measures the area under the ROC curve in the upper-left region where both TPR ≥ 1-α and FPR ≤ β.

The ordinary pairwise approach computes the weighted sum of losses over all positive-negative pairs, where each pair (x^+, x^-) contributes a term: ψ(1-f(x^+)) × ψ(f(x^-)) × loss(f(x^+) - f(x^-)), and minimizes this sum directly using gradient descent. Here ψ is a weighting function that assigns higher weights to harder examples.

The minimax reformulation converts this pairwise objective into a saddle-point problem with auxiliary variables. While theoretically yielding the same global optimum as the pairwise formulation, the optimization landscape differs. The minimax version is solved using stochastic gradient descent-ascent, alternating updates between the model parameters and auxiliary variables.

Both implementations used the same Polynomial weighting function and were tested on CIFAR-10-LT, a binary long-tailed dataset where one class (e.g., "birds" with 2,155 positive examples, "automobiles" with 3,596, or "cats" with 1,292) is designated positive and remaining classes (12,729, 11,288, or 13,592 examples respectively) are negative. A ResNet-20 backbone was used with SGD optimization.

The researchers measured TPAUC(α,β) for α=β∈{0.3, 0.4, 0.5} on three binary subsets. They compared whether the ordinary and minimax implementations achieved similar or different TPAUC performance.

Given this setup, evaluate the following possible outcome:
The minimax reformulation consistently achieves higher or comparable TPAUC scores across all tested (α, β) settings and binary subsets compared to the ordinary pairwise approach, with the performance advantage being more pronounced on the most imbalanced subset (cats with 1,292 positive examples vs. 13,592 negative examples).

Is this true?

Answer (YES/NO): NO